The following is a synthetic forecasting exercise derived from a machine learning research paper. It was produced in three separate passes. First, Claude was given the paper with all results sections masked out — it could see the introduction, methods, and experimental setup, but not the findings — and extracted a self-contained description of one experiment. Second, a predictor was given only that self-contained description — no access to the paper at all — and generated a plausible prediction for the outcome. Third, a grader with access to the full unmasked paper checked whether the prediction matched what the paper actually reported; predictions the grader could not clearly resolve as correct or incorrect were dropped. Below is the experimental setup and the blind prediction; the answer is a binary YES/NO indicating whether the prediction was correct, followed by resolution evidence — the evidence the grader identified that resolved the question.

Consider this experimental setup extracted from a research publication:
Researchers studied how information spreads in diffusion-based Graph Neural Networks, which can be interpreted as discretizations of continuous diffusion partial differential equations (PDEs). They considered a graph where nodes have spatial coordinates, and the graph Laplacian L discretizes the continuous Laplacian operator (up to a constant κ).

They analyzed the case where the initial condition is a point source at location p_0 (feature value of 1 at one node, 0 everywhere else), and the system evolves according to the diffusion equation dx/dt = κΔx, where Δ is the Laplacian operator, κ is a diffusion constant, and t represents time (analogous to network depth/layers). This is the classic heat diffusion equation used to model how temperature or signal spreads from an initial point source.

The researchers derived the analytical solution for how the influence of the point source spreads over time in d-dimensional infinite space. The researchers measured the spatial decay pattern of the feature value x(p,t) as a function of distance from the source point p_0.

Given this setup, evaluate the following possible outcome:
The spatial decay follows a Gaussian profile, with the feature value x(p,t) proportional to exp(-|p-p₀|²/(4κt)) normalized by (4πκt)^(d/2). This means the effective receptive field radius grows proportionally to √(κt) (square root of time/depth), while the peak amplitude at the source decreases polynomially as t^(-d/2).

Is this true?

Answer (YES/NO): YES